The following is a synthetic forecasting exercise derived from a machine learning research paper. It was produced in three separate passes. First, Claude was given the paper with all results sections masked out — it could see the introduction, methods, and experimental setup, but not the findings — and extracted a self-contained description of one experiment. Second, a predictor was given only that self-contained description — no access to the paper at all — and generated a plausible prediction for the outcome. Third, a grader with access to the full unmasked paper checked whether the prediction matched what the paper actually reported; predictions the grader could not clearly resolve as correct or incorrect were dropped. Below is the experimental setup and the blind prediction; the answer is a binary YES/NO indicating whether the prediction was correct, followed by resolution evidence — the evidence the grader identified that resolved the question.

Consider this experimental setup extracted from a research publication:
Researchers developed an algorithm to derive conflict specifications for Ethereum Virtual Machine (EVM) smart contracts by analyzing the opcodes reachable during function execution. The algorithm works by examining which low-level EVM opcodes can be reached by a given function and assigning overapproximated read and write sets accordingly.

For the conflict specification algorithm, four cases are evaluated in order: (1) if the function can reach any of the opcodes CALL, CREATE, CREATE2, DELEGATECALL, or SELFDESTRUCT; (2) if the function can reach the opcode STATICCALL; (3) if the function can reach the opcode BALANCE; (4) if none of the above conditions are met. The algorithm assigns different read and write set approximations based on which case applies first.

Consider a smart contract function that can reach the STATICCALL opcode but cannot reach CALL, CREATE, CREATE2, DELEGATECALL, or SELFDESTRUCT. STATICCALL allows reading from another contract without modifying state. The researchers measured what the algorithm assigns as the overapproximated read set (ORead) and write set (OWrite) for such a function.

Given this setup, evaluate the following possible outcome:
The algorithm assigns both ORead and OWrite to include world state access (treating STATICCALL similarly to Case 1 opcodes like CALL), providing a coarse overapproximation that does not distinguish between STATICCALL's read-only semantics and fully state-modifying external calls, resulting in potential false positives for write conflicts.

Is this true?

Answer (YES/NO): NO